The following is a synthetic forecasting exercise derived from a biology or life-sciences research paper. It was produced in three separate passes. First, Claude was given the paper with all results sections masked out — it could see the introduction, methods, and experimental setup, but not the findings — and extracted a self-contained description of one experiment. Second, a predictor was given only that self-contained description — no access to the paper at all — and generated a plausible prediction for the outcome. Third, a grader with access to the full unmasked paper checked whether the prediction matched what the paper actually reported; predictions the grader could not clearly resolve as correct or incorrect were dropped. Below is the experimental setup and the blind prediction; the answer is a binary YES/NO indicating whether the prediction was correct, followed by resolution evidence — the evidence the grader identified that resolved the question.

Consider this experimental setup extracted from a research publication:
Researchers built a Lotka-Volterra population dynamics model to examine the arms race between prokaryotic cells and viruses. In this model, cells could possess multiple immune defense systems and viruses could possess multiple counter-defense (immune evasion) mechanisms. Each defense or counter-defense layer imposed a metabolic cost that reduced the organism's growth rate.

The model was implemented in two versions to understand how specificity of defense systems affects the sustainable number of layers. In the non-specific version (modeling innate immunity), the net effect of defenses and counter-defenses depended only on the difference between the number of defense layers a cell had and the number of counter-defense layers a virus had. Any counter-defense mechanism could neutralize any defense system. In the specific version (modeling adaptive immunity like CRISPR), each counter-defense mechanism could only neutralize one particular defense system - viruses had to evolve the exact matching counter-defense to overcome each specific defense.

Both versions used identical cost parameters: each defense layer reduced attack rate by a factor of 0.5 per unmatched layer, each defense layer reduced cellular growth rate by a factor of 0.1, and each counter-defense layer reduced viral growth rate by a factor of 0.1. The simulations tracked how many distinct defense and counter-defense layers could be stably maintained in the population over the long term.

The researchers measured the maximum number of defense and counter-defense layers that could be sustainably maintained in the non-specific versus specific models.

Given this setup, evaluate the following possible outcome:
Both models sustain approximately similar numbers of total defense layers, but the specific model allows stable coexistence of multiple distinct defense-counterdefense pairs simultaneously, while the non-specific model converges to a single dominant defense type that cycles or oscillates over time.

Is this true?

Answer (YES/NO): NO